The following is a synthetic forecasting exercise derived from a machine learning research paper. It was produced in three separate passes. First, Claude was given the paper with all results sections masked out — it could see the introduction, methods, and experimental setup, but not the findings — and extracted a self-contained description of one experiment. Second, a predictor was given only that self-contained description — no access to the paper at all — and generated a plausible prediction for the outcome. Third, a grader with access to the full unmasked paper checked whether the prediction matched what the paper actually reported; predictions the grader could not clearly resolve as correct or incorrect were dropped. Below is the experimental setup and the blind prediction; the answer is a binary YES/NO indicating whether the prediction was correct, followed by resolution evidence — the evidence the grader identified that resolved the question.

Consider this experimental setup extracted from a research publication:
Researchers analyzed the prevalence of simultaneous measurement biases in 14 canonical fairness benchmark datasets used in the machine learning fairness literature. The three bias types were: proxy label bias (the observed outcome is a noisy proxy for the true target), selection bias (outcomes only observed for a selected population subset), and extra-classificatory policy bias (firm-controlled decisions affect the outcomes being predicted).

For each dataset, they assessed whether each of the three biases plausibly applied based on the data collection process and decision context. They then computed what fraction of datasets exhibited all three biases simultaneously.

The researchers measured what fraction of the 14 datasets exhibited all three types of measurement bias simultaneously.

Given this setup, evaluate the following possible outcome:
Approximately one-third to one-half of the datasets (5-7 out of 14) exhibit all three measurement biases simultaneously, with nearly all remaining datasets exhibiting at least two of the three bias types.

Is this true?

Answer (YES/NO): NO